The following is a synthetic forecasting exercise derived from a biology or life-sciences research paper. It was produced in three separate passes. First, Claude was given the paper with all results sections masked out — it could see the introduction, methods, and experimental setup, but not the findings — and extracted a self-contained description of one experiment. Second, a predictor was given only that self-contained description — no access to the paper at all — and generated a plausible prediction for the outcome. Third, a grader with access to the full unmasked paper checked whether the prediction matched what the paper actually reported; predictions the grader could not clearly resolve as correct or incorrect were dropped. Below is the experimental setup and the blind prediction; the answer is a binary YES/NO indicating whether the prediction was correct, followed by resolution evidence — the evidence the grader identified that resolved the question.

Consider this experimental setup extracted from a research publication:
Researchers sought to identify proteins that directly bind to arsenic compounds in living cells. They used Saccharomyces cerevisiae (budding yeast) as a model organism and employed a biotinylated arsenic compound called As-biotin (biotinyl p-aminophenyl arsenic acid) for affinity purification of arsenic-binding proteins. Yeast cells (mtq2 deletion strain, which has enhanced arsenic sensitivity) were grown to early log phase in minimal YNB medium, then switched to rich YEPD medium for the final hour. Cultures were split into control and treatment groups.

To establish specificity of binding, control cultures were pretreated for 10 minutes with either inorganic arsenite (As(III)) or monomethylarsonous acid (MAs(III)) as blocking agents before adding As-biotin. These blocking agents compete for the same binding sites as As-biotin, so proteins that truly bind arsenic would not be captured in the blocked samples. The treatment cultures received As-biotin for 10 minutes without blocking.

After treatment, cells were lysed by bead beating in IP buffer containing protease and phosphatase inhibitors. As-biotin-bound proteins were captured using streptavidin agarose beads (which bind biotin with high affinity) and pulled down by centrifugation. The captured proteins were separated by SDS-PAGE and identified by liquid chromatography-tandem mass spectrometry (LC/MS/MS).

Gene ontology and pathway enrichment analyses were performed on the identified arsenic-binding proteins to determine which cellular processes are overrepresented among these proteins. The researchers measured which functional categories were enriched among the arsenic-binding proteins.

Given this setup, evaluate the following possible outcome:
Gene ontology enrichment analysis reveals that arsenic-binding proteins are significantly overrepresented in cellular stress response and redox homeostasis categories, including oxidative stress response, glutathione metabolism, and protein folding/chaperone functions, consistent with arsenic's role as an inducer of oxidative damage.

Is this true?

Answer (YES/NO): NO